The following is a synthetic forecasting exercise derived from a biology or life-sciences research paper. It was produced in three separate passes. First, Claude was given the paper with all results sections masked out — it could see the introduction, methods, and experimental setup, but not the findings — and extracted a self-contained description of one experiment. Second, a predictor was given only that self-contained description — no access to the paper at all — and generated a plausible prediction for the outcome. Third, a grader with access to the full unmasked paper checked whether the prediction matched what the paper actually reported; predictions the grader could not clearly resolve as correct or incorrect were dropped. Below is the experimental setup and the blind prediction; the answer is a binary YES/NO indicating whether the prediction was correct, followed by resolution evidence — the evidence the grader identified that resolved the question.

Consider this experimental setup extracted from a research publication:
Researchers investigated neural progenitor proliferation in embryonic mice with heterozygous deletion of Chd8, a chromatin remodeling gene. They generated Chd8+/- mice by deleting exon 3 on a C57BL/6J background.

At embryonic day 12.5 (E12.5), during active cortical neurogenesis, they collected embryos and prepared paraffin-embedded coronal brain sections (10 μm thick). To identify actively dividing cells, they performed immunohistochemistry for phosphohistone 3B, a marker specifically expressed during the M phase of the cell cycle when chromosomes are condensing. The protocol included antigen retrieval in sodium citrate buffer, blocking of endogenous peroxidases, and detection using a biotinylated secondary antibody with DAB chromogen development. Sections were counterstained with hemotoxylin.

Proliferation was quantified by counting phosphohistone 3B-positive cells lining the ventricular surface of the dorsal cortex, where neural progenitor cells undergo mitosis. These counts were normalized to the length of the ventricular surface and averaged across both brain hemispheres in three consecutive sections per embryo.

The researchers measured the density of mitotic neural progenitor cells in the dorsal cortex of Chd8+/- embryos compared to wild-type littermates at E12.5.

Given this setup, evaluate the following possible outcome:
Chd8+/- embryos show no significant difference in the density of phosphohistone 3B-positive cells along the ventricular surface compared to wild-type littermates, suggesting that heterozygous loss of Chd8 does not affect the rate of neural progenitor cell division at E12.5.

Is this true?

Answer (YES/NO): YES